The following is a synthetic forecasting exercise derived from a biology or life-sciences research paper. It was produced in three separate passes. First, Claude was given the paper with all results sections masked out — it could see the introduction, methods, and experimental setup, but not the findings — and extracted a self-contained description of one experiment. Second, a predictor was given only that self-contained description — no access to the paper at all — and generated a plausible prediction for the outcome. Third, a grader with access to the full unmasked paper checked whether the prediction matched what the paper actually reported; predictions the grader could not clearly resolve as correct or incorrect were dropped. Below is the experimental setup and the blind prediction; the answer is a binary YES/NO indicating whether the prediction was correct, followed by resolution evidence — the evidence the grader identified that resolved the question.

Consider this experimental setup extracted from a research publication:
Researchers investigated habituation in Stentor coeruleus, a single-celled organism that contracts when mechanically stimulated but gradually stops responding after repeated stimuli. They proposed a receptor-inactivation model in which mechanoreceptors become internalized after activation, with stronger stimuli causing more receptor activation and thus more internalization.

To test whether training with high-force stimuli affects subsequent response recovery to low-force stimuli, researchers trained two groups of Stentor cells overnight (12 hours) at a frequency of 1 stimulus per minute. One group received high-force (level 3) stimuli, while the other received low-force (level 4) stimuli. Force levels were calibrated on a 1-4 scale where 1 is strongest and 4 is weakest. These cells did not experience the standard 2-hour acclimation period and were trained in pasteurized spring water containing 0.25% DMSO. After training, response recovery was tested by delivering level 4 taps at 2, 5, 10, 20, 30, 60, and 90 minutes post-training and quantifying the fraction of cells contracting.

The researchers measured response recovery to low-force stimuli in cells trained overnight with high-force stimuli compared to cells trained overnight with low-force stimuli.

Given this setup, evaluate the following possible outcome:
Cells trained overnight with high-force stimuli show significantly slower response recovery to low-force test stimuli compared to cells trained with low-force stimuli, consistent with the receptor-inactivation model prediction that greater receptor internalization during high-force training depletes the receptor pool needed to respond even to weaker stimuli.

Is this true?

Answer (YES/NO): YES